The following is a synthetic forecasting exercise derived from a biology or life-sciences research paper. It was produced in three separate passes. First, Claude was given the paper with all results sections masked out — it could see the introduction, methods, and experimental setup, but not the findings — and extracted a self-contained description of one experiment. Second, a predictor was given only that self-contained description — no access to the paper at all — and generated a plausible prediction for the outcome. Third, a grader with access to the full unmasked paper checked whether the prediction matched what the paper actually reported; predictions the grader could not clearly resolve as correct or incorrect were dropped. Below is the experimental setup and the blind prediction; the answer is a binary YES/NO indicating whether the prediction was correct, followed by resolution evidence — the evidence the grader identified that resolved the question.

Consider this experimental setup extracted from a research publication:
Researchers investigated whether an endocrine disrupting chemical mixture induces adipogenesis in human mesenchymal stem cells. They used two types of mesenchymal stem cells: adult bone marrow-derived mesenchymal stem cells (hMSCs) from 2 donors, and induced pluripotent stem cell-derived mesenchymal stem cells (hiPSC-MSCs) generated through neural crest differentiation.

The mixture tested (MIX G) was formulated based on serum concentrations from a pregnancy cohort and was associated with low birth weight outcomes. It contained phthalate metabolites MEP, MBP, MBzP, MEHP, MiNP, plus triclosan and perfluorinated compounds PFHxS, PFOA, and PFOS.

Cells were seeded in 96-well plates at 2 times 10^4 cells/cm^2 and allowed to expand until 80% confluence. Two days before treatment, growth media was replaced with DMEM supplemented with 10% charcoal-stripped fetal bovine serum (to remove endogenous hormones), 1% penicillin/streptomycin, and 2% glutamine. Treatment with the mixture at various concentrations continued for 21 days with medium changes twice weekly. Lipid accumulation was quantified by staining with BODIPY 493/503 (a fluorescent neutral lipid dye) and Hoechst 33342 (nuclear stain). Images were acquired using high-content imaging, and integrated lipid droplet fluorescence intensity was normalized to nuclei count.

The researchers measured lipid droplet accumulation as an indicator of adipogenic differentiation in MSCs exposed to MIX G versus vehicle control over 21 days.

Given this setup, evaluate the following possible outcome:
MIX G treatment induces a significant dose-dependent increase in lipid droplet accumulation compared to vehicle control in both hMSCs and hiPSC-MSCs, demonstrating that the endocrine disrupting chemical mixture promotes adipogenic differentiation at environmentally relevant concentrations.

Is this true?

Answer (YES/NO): NO